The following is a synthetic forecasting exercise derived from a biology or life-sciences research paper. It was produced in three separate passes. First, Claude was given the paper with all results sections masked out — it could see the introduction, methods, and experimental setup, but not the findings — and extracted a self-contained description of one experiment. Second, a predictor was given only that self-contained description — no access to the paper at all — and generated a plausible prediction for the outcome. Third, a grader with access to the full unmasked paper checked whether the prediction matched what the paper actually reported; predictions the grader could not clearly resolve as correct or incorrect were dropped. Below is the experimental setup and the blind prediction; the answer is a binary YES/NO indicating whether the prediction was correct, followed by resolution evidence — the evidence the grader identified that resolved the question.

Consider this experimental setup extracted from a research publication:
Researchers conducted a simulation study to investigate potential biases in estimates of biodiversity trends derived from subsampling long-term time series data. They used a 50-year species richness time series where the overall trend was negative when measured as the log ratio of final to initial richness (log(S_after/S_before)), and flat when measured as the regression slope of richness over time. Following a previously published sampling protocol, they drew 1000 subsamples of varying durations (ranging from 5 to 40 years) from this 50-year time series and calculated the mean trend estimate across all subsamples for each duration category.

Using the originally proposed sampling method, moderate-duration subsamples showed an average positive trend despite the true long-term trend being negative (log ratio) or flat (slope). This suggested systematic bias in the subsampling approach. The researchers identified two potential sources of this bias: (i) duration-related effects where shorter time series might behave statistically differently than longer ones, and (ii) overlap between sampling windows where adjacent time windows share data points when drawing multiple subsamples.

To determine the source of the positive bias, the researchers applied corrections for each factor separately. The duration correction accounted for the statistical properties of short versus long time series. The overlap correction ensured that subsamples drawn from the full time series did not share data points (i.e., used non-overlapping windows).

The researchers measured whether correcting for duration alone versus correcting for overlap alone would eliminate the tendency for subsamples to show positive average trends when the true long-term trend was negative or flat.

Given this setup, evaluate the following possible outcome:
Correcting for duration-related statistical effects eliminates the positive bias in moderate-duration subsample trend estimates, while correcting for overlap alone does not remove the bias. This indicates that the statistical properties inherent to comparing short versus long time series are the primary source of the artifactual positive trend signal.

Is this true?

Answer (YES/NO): NO